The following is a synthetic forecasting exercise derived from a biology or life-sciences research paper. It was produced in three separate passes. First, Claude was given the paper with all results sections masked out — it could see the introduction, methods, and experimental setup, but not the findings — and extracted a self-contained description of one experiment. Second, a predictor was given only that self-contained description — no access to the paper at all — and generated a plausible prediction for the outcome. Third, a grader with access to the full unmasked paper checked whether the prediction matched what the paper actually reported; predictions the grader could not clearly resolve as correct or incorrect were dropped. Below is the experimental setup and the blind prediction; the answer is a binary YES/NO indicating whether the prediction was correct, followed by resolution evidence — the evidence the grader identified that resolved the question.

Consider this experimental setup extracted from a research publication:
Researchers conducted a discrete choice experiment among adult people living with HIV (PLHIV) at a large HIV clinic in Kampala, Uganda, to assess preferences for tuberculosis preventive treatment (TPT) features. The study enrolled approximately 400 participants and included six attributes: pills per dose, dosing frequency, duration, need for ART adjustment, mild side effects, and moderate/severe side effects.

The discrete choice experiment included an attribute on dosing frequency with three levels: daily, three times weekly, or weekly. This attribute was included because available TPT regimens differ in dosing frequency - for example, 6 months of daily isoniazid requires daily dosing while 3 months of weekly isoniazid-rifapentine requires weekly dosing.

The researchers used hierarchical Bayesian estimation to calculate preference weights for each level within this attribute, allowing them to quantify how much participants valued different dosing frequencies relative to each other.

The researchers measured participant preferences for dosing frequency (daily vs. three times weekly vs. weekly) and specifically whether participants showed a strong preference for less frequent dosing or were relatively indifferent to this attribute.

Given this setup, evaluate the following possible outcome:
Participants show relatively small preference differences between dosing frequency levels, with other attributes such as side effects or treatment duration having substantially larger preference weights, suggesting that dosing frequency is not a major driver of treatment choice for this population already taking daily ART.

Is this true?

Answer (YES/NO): NO